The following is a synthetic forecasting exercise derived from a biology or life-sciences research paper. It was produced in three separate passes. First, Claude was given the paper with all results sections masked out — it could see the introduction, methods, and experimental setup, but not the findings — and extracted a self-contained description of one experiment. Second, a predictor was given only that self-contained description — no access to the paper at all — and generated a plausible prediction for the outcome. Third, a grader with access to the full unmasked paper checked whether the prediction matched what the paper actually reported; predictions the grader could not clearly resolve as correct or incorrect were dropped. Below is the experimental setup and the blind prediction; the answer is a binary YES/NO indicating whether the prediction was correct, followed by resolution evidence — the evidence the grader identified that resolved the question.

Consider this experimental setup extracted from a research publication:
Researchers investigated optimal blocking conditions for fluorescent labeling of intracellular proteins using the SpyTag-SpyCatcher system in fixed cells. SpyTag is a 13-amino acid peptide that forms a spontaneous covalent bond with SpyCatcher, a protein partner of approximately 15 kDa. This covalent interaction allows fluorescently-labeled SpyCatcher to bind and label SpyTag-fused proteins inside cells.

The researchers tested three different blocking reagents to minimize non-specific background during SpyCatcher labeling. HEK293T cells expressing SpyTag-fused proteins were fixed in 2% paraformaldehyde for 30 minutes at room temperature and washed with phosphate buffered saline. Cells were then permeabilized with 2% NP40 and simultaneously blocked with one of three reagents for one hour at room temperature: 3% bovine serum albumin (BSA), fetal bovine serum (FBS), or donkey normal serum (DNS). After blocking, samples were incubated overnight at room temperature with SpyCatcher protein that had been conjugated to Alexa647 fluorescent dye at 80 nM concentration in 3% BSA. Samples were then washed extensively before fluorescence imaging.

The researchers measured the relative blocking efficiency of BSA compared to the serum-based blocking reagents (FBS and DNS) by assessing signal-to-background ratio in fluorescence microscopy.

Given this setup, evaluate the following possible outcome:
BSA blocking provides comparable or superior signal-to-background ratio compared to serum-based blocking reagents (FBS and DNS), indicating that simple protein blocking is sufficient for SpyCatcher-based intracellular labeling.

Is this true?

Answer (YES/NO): YES